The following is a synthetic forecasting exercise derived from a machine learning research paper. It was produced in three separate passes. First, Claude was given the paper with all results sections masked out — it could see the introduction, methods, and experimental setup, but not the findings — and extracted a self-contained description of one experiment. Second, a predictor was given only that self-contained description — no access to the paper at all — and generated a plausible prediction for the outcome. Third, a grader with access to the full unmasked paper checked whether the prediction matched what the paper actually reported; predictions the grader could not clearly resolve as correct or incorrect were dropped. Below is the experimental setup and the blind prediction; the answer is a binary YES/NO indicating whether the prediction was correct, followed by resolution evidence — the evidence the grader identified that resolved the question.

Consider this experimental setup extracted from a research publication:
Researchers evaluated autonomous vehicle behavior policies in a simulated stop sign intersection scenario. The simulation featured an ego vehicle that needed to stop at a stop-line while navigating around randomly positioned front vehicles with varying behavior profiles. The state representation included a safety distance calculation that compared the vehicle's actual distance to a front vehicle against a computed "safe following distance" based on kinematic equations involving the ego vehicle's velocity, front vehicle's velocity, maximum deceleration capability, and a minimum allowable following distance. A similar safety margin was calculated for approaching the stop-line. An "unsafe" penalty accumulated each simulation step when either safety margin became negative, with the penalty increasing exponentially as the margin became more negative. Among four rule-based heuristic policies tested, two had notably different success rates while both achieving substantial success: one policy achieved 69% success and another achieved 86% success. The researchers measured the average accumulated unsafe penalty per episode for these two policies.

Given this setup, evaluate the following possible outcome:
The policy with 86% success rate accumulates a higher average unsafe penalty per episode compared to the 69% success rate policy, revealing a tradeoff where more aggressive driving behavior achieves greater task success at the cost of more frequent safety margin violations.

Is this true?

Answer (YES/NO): YES